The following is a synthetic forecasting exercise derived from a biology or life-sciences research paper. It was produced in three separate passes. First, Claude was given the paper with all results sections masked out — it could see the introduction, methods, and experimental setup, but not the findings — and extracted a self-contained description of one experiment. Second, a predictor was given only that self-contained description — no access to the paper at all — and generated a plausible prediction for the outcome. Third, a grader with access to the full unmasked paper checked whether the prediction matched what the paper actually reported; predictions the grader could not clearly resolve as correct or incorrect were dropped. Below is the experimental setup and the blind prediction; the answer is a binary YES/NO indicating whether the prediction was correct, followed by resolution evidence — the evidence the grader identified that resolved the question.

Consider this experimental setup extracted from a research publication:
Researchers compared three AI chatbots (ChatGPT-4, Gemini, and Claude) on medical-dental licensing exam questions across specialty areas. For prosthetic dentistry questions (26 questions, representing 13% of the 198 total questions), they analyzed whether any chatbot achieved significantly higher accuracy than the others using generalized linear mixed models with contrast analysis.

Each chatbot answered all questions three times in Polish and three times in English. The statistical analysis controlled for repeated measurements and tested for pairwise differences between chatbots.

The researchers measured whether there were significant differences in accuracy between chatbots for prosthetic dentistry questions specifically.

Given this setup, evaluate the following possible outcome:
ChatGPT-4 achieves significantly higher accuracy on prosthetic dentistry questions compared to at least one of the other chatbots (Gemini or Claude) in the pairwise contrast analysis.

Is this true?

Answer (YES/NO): NO